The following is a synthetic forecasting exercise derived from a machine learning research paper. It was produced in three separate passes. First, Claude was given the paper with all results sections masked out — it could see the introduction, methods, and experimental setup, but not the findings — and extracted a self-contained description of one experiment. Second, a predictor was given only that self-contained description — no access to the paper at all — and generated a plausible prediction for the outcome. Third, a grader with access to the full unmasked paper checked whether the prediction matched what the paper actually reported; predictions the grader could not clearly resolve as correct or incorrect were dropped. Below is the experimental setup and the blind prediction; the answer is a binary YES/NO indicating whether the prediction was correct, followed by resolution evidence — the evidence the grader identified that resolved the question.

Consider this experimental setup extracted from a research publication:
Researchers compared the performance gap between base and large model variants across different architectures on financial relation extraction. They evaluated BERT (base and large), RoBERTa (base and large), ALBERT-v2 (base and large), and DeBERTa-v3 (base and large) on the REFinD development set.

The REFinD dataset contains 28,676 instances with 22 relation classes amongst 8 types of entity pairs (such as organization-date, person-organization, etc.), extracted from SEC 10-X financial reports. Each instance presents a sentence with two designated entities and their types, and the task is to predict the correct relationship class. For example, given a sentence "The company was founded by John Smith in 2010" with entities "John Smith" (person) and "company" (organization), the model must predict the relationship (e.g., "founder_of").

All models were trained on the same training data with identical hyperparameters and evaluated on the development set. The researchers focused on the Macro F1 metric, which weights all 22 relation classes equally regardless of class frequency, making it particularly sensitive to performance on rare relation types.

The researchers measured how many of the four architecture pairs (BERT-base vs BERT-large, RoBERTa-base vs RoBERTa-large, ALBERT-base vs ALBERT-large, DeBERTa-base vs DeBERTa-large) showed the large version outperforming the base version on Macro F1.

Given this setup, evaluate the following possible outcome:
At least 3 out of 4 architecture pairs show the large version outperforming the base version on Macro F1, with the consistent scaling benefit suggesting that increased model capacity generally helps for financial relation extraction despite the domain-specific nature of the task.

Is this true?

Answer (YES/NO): YES